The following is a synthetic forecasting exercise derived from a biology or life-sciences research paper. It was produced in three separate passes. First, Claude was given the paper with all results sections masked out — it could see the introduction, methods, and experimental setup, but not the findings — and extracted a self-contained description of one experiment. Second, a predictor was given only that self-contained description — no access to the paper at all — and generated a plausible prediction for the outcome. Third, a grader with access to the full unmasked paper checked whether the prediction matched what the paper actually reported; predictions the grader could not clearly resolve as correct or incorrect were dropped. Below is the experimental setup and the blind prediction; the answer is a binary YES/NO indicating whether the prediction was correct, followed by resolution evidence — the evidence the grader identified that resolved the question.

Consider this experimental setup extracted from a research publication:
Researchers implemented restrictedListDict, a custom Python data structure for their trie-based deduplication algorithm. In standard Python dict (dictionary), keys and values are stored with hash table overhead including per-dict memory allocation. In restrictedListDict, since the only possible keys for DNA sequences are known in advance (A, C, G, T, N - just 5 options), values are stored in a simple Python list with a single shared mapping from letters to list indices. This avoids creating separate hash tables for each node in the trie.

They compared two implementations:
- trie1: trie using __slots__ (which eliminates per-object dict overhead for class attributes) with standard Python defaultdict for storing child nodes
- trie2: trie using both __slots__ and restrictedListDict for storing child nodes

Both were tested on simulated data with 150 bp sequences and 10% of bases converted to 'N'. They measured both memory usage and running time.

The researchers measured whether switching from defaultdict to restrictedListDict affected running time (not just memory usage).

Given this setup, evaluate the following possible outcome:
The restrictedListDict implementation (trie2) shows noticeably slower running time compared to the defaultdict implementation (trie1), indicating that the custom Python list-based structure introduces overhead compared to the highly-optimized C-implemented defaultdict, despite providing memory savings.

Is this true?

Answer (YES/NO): NO